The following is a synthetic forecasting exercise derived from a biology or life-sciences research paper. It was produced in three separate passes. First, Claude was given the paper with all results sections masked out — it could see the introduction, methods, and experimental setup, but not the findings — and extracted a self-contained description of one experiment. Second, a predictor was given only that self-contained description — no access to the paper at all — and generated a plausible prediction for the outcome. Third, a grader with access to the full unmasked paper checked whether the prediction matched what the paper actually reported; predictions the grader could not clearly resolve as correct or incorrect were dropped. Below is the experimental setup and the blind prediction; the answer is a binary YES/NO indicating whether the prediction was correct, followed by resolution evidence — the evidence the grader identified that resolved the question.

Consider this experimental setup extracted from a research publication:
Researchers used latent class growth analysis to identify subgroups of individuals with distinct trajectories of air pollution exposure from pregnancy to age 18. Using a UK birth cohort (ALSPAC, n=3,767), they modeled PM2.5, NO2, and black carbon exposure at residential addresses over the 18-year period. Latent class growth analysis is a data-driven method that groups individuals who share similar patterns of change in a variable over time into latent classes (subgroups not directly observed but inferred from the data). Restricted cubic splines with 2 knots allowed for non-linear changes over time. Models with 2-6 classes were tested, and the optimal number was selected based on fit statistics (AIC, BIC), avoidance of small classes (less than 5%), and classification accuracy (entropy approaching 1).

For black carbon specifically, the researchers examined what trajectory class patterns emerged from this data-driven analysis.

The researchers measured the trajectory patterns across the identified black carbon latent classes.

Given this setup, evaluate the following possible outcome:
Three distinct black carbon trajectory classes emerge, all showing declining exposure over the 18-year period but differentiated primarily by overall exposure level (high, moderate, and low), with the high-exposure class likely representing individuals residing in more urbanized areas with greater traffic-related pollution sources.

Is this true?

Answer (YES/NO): NO